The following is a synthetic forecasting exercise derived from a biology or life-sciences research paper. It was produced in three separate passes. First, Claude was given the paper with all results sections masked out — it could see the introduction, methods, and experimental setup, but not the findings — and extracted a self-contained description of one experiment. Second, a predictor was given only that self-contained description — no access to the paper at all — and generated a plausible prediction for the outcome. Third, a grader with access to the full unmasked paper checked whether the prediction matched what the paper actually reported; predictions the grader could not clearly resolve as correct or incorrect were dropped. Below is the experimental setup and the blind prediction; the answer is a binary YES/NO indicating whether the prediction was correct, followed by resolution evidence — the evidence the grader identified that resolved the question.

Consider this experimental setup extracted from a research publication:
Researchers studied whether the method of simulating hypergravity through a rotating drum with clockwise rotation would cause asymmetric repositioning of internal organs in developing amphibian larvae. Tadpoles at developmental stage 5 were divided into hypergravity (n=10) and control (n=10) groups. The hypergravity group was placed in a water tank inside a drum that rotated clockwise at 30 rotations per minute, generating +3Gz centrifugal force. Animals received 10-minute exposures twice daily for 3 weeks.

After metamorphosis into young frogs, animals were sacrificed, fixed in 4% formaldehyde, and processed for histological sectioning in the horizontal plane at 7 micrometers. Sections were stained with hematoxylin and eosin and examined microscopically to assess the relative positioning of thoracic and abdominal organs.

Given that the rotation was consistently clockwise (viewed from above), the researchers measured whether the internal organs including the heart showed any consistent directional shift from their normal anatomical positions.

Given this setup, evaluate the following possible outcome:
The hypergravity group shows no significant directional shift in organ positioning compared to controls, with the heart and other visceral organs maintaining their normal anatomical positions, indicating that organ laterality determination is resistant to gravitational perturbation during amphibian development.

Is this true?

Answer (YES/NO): NO